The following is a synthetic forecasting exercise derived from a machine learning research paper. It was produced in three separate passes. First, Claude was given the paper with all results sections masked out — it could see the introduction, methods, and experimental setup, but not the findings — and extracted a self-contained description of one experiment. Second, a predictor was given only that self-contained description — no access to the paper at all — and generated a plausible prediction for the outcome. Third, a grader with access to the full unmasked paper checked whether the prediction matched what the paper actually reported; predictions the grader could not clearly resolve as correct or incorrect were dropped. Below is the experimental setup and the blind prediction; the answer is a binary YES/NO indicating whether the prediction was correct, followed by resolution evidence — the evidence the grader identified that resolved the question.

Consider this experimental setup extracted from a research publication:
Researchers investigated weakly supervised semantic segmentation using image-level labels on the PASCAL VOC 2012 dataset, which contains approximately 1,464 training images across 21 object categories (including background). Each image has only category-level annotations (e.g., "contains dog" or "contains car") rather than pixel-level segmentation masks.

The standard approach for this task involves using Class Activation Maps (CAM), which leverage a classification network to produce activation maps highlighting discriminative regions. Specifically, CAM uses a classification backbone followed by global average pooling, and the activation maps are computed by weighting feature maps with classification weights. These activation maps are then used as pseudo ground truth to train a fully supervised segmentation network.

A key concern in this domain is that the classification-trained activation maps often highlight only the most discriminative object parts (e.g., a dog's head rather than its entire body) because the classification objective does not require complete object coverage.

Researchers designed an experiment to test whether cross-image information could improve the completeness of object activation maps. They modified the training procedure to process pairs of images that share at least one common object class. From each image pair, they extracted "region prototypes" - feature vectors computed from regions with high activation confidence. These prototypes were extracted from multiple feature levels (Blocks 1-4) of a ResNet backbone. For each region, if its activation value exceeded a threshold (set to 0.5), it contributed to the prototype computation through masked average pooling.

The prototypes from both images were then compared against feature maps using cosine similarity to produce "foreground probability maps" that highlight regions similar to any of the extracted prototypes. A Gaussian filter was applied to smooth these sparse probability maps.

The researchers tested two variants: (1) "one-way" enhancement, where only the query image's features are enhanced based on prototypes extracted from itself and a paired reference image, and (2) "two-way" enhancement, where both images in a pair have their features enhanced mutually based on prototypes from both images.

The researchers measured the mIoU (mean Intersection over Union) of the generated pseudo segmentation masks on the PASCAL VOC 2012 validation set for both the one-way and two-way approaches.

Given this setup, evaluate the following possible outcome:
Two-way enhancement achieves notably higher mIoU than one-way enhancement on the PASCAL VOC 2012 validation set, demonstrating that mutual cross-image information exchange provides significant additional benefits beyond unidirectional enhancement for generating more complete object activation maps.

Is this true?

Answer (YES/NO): YES